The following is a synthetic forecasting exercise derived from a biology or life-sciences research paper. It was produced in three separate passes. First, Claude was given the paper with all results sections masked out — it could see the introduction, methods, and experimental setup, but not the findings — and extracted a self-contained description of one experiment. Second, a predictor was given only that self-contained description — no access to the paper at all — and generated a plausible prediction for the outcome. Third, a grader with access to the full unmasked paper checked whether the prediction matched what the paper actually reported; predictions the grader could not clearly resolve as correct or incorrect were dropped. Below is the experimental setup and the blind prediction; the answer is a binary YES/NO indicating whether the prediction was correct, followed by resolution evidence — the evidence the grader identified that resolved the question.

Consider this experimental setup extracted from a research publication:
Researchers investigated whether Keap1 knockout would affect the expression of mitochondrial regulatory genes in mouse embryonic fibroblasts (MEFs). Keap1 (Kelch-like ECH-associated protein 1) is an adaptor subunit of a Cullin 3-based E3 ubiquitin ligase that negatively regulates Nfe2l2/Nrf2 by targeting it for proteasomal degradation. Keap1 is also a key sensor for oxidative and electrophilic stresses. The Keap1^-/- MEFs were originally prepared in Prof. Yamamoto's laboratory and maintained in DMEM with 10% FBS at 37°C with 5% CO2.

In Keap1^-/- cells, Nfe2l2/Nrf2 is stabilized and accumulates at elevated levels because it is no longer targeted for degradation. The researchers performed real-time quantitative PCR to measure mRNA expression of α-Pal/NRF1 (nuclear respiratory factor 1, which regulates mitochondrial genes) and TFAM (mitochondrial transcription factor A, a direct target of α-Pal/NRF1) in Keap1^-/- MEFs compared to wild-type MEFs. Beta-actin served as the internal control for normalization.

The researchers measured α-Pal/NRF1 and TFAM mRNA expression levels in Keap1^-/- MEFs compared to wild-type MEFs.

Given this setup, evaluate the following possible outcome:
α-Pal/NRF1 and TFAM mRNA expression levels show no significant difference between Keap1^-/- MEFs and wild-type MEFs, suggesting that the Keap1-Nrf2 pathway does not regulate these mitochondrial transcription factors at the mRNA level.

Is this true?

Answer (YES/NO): NO